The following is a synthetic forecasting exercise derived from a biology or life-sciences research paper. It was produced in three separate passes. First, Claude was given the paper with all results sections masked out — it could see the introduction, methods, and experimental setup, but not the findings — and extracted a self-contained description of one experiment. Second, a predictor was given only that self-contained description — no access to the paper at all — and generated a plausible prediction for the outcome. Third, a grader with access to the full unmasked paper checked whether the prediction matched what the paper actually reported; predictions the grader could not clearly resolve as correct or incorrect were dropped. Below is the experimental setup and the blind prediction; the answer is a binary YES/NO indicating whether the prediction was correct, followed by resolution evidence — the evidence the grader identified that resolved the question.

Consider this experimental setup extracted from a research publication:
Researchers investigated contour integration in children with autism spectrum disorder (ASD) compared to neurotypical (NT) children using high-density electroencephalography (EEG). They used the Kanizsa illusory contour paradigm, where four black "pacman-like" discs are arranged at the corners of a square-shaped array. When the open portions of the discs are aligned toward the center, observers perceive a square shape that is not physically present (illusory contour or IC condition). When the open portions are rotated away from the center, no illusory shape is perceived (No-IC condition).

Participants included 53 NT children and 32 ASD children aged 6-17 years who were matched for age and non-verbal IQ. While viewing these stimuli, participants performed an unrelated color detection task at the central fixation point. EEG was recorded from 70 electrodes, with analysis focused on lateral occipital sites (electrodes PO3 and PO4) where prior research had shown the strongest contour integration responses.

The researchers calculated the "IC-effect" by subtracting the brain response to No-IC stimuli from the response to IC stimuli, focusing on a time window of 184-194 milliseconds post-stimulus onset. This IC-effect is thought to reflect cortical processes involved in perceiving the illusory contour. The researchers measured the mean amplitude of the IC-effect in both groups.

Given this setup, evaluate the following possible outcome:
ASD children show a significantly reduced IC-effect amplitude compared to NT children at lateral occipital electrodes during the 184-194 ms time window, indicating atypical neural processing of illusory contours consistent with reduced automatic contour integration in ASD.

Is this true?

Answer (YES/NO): NO